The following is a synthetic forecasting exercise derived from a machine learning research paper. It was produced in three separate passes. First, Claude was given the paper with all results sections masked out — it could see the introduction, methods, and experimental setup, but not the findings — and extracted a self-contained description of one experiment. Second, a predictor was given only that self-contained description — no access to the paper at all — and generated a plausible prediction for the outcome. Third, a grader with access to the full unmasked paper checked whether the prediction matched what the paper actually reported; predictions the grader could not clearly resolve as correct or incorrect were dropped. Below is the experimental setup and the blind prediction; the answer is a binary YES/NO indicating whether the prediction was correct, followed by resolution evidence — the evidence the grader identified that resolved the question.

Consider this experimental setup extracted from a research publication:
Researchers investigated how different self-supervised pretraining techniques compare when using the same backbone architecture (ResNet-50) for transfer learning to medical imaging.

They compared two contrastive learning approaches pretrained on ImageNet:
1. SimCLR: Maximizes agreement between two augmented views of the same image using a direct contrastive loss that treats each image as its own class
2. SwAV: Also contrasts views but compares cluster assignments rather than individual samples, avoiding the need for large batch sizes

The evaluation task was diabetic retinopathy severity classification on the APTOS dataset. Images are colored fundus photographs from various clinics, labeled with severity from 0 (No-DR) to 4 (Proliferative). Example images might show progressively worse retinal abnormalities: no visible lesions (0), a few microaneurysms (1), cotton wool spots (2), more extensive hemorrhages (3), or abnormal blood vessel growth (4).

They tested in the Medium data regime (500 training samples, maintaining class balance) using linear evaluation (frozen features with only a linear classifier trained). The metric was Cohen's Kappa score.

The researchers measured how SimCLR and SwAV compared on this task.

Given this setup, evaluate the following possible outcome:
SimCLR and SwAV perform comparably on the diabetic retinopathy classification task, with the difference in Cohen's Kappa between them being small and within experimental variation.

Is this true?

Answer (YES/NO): NO